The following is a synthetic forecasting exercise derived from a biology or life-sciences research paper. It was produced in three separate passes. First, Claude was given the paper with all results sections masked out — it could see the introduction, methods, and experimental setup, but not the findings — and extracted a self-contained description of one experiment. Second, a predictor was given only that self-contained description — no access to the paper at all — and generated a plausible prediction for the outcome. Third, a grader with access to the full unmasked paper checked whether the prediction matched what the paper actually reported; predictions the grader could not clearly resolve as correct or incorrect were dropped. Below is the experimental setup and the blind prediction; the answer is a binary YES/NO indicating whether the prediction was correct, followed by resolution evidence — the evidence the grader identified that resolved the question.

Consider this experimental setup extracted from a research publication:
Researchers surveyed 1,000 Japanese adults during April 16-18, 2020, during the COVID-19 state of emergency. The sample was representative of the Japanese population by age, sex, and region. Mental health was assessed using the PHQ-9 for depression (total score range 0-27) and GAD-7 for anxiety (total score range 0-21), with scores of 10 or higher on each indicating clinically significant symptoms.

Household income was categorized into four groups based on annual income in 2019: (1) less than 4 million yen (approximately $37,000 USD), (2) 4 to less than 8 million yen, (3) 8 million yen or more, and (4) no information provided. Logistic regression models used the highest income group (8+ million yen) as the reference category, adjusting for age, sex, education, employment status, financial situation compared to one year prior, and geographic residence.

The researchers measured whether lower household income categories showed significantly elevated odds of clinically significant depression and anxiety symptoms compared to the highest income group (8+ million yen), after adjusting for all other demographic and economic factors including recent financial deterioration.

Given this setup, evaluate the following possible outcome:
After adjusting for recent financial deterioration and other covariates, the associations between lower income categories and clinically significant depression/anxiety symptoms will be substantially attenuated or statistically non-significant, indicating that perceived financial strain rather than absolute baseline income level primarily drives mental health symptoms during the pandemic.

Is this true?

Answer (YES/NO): YES